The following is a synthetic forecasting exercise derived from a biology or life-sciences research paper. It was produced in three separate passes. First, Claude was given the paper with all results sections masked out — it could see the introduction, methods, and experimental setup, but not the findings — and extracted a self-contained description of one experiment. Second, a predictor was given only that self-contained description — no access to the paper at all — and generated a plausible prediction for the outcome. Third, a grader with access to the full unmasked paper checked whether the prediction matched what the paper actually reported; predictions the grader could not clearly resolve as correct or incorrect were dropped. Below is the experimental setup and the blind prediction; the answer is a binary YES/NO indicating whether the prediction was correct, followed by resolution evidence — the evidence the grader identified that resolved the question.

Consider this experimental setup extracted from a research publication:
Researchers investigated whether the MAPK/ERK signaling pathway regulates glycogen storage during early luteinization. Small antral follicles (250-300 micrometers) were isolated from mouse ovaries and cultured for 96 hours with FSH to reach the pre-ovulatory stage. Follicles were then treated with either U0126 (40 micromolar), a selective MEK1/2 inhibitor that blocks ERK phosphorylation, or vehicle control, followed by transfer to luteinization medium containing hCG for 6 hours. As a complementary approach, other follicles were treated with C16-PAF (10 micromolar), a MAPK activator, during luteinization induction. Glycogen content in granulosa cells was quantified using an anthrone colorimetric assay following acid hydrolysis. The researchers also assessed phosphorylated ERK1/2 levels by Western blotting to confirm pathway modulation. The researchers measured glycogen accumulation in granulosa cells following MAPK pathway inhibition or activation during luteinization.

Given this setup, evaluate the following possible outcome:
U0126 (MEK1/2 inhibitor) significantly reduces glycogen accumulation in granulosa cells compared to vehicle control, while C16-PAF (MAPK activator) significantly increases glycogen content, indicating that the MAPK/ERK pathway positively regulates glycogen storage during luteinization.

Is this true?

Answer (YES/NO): YES